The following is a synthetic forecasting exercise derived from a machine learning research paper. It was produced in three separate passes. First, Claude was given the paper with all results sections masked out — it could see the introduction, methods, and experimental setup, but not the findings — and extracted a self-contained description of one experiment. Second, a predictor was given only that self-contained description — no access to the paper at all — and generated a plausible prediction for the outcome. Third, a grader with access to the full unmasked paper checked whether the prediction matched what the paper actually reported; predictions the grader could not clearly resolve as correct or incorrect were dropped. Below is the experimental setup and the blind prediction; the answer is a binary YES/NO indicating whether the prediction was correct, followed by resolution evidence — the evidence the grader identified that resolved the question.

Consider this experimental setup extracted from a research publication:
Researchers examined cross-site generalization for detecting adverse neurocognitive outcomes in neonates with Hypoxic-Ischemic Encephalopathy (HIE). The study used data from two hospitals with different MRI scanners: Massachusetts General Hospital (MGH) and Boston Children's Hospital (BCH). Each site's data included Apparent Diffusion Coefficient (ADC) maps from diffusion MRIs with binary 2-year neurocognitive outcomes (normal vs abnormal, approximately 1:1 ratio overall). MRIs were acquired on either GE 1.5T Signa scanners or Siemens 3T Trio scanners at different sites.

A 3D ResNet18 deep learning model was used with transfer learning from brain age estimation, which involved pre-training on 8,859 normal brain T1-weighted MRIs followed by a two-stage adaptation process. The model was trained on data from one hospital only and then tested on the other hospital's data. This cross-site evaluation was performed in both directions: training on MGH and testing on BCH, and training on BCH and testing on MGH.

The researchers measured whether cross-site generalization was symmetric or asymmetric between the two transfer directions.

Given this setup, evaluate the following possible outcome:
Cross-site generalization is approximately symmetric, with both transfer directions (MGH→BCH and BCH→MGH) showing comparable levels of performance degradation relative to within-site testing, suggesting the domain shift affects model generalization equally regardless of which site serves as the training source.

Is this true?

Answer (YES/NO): NO